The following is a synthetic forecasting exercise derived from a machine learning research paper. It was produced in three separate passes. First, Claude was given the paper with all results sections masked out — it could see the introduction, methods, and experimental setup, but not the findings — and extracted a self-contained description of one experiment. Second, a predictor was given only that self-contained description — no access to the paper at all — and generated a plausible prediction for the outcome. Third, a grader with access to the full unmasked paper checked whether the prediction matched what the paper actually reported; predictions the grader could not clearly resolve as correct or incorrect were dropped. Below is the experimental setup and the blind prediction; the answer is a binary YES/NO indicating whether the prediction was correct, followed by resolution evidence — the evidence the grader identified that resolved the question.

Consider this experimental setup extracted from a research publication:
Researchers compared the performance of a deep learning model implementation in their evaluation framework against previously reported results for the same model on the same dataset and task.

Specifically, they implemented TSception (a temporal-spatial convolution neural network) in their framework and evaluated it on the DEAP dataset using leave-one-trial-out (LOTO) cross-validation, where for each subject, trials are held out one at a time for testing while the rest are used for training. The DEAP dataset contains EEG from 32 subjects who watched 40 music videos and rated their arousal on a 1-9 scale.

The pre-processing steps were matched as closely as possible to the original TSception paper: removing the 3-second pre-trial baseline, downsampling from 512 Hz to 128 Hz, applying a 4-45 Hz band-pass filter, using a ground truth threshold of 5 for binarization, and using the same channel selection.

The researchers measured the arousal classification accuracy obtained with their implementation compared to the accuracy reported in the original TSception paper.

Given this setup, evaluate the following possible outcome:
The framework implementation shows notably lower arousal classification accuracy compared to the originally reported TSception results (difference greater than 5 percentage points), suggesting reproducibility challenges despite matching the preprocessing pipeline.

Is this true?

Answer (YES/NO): NO